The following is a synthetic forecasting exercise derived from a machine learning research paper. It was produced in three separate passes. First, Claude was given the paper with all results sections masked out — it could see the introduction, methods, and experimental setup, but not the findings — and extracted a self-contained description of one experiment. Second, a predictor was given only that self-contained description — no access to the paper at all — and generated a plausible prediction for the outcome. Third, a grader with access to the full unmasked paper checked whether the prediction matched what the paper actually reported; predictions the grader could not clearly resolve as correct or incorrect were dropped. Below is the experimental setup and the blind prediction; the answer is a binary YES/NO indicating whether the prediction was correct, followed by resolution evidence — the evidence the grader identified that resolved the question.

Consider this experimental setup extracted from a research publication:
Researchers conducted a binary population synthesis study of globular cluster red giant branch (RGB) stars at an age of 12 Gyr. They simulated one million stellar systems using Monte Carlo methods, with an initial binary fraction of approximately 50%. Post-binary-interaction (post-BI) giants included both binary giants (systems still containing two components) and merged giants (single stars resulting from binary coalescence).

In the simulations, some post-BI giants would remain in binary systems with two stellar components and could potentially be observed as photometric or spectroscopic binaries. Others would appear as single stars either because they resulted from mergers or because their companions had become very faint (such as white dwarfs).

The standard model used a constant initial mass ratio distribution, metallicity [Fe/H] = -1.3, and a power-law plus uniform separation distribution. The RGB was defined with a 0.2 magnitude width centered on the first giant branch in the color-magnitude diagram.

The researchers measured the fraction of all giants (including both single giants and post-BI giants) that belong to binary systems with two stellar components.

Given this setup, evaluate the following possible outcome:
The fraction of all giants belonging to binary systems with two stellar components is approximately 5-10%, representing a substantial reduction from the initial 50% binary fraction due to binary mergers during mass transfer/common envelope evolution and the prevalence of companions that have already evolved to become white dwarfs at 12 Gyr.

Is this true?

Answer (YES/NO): NO